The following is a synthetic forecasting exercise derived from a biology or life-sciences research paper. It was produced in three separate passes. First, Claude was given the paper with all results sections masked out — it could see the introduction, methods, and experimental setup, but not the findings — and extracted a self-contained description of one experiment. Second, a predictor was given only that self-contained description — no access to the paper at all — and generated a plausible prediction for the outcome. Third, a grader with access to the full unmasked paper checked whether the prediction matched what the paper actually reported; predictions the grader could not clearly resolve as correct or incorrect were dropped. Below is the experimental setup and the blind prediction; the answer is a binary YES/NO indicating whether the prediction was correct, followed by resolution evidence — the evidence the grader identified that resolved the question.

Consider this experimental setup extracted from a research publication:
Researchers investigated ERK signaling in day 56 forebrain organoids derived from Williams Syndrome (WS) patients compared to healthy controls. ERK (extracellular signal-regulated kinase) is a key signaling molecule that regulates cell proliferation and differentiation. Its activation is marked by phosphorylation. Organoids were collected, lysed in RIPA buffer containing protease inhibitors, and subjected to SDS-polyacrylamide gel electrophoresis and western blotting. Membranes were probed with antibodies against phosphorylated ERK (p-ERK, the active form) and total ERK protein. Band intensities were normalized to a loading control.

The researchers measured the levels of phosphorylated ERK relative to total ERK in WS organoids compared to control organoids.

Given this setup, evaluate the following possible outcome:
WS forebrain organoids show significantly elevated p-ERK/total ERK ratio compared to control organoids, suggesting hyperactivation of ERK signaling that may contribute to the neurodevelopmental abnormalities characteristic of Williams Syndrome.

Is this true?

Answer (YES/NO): NO